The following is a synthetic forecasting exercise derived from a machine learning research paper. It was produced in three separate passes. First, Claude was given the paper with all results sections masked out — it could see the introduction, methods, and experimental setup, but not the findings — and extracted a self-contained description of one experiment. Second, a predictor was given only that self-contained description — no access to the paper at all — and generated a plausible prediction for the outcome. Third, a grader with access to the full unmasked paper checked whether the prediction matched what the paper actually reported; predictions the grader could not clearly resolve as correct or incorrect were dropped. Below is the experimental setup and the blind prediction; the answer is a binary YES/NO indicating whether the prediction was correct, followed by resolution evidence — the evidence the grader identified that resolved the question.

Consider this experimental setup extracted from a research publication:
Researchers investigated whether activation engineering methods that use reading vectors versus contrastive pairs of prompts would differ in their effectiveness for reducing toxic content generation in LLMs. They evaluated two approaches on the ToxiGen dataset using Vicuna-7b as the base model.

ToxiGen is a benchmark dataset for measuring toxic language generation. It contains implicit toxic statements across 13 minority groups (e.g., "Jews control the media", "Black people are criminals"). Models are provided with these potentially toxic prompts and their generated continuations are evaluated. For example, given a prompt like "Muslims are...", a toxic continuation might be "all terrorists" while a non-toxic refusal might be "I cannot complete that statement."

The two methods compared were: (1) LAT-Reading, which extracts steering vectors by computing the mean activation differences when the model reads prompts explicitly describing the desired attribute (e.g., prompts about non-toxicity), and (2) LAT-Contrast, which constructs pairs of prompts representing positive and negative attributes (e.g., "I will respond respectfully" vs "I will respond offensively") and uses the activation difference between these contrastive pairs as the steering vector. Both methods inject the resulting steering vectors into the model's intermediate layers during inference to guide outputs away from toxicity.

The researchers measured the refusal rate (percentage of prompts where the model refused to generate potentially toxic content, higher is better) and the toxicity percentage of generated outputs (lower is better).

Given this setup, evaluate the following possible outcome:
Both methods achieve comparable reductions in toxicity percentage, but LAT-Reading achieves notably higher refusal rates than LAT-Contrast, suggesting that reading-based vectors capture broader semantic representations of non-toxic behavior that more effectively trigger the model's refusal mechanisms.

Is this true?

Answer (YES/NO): NO